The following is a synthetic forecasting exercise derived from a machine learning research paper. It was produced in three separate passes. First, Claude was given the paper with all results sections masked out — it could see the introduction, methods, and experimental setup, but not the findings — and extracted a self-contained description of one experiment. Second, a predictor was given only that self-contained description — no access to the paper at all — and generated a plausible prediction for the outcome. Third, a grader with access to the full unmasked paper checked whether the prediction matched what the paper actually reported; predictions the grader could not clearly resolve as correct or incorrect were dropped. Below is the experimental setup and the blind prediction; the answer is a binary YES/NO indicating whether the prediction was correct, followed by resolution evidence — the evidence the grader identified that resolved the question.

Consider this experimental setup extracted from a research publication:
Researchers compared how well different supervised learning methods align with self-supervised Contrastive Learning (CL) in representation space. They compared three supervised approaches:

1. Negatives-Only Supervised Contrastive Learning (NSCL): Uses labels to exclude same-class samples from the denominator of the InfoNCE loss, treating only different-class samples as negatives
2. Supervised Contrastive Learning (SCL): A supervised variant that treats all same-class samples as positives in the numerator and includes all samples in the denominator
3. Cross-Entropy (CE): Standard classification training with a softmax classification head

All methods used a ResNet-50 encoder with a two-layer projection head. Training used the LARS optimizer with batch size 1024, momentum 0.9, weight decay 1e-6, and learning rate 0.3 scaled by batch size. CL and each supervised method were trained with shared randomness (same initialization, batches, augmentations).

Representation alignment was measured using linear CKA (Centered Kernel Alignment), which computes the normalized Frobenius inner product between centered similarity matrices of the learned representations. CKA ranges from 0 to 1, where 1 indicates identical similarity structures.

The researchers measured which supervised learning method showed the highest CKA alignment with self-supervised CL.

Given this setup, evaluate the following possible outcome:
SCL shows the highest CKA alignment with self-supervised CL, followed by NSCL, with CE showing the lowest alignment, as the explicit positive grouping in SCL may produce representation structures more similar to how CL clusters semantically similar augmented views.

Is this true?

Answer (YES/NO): NO